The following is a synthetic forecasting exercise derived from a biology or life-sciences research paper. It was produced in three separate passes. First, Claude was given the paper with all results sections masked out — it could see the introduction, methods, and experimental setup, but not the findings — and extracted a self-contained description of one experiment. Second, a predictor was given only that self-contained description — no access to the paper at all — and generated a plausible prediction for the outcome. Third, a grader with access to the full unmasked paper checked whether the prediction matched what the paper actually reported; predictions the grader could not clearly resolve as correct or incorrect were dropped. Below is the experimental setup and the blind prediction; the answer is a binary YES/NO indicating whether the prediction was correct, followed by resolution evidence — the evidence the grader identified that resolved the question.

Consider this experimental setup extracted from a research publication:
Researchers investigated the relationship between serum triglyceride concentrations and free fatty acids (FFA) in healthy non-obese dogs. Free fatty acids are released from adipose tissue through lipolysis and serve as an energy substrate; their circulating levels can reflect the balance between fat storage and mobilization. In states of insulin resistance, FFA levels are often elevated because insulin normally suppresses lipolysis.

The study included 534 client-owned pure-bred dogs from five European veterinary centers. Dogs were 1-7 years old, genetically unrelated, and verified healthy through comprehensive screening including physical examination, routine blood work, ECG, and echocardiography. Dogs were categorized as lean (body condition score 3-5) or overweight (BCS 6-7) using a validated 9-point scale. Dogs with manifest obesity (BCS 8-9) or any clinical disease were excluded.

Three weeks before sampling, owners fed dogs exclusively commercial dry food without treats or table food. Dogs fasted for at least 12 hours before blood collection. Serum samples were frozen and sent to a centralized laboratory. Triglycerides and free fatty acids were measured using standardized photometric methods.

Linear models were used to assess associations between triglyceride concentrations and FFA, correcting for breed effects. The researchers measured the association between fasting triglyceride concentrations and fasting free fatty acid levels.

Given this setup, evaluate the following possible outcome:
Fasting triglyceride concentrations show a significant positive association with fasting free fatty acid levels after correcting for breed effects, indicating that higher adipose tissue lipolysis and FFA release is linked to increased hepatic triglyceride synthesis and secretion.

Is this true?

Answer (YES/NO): NO